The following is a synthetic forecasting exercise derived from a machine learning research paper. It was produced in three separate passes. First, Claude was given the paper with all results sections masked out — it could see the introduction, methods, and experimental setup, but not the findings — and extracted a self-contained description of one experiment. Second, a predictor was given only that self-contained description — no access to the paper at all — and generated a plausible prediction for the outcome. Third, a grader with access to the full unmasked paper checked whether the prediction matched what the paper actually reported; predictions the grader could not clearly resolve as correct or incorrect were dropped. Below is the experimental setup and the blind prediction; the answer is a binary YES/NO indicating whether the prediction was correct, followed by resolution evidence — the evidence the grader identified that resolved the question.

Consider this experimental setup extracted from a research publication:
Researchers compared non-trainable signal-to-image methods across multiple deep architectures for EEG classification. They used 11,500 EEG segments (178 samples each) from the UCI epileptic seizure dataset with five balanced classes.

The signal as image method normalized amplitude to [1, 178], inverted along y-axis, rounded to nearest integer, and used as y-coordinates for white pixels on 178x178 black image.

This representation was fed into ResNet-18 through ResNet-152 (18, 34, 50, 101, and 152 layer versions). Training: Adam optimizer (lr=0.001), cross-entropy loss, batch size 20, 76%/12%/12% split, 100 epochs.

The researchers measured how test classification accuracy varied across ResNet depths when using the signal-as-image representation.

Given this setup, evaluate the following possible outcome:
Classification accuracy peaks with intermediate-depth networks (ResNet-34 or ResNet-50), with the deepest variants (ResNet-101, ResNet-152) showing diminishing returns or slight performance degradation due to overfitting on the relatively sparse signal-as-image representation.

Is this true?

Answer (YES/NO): NO